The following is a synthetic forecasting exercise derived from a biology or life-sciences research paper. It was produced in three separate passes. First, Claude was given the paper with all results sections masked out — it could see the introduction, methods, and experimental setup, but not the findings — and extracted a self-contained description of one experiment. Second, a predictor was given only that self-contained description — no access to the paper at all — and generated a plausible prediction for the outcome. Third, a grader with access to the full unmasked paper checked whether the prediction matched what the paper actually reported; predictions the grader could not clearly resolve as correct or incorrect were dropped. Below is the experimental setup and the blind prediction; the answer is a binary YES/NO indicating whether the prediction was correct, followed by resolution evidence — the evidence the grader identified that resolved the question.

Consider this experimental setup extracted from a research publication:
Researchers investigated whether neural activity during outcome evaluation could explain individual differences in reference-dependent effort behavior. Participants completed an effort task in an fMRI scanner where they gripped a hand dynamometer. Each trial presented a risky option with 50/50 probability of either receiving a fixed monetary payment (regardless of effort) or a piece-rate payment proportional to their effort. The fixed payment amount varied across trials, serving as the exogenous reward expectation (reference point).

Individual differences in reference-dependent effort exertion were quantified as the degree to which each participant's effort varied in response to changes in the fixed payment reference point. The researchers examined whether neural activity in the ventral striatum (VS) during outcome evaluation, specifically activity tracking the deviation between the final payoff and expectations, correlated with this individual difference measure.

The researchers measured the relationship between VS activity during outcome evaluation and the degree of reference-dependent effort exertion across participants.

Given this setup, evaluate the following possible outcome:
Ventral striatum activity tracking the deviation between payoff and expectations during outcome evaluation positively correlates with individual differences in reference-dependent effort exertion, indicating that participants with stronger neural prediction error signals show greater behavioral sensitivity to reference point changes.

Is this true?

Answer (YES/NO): YES